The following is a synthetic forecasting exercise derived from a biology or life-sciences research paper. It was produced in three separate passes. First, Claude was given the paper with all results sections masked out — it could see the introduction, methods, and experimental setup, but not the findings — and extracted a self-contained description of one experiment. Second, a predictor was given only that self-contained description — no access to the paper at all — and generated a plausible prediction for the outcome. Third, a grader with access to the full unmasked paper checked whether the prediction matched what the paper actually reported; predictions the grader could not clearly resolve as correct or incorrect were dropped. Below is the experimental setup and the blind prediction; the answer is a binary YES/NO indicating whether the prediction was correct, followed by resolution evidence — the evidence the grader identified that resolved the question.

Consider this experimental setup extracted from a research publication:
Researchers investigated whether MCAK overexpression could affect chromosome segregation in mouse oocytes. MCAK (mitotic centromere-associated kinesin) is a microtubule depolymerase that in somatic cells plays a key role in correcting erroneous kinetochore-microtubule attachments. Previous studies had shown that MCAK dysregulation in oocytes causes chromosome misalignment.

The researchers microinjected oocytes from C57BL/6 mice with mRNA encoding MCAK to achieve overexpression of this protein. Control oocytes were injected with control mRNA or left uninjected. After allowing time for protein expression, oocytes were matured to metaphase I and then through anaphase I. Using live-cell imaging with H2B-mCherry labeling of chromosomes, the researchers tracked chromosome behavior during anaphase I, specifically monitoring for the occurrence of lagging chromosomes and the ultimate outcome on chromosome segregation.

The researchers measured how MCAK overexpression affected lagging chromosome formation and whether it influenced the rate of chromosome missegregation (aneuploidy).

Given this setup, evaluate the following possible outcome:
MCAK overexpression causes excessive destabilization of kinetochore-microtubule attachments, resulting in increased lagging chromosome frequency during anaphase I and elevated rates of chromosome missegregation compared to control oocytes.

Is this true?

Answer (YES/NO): NO